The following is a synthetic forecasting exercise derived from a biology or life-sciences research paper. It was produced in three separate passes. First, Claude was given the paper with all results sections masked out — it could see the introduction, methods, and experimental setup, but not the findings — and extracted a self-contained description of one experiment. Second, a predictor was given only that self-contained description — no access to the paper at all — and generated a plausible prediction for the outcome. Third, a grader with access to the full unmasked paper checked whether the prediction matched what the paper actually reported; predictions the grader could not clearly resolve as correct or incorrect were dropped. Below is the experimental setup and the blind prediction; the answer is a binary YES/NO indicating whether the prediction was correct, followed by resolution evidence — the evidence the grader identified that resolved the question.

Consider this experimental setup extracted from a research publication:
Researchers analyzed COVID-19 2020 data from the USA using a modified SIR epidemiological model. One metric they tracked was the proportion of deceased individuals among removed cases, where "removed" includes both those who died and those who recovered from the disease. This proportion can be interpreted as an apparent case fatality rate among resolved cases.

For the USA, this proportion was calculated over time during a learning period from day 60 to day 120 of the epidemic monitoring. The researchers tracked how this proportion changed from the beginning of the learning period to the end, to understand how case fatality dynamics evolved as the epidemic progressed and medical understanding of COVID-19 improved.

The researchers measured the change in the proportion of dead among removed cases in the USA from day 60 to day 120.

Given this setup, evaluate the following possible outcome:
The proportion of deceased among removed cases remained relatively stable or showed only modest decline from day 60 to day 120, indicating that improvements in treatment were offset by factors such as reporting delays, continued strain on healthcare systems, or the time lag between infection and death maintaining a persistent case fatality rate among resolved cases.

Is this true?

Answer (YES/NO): NO